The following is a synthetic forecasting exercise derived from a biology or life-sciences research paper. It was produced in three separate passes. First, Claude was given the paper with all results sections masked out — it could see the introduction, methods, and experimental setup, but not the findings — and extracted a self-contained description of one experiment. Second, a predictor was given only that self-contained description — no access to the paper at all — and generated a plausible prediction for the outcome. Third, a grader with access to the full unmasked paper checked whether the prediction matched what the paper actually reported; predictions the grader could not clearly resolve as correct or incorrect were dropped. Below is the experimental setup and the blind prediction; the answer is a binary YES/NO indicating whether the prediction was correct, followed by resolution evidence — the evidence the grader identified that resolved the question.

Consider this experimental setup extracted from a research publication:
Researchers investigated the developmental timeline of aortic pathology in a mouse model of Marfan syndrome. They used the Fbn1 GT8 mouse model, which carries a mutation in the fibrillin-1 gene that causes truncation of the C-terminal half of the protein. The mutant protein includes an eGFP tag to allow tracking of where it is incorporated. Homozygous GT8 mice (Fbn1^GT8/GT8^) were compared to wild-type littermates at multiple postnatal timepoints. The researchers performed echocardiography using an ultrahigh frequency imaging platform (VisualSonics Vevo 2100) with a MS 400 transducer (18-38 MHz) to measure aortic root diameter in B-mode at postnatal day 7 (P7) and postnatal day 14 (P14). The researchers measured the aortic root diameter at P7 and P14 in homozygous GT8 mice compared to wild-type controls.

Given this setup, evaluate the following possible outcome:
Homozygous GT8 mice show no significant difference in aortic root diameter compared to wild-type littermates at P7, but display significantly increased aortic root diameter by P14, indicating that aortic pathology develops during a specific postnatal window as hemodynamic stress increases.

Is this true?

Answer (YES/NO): YES